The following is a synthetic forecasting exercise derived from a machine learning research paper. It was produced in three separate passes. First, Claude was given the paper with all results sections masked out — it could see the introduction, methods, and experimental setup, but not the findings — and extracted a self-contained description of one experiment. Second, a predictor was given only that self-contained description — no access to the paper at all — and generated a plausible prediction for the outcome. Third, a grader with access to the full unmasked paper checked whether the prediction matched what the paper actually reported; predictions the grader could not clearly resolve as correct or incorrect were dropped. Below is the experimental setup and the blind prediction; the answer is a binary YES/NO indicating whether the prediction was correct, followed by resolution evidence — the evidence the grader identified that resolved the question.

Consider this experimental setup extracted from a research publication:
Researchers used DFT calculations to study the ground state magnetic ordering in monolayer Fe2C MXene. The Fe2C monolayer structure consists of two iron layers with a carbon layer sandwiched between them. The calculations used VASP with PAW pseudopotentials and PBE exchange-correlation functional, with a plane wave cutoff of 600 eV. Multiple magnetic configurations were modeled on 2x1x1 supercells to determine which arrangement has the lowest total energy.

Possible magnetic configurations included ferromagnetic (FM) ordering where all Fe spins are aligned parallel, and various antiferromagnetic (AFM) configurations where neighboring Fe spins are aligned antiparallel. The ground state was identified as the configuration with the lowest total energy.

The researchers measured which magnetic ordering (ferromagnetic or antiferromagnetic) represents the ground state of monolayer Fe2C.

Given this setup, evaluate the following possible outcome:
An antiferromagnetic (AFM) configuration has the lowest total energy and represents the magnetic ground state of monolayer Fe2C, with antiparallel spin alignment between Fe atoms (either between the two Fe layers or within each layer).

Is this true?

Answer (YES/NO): NO